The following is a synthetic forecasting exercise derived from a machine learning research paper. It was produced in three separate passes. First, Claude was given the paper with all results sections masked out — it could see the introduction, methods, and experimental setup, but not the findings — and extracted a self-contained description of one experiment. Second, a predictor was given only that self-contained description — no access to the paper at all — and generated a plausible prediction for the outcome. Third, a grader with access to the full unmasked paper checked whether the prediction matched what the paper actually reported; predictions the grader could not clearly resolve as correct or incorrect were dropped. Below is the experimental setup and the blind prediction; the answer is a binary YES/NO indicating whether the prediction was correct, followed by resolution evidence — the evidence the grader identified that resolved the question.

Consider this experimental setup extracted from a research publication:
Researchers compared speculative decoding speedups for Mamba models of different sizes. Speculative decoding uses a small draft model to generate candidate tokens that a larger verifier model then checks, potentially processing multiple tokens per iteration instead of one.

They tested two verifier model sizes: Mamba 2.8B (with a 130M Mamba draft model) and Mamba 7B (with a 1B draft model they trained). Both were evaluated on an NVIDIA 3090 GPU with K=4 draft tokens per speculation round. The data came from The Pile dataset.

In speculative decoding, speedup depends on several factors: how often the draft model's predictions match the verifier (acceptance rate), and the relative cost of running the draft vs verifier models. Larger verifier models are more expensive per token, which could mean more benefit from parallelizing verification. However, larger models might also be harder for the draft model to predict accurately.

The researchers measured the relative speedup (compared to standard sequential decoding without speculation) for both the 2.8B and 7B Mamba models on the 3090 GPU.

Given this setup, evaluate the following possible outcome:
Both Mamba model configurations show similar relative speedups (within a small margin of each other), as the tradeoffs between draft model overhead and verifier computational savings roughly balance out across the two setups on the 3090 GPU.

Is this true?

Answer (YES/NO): NO